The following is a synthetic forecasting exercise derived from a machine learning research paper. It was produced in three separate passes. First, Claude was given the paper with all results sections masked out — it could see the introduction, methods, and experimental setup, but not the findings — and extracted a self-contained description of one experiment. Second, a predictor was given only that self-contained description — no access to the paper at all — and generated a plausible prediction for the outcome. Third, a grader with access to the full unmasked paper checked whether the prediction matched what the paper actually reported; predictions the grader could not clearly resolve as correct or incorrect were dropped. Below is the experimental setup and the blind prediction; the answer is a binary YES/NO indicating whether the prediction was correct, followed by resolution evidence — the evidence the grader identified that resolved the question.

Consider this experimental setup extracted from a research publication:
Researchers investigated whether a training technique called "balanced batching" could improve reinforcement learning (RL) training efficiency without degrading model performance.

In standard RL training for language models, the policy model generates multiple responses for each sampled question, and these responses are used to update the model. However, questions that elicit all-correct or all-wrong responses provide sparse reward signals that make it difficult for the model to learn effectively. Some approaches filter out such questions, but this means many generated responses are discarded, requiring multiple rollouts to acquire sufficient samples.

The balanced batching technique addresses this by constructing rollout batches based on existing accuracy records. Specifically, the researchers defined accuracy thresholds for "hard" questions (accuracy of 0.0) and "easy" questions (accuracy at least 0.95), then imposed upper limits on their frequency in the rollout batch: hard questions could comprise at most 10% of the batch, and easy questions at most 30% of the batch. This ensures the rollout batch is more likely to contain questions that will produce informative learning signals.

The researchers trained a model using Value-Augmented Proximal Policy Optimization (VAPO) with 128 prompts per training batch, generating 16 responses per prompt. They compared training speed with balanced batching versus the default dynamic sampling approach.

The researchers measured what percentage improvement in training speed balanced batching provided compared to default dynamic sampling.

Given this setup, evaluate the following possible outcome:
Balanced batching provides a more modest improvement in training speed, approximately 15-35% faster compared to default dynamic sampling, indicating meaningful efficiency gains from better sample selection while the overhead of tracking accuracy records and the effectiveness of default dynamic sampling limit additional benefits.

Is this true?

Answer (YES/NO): YES